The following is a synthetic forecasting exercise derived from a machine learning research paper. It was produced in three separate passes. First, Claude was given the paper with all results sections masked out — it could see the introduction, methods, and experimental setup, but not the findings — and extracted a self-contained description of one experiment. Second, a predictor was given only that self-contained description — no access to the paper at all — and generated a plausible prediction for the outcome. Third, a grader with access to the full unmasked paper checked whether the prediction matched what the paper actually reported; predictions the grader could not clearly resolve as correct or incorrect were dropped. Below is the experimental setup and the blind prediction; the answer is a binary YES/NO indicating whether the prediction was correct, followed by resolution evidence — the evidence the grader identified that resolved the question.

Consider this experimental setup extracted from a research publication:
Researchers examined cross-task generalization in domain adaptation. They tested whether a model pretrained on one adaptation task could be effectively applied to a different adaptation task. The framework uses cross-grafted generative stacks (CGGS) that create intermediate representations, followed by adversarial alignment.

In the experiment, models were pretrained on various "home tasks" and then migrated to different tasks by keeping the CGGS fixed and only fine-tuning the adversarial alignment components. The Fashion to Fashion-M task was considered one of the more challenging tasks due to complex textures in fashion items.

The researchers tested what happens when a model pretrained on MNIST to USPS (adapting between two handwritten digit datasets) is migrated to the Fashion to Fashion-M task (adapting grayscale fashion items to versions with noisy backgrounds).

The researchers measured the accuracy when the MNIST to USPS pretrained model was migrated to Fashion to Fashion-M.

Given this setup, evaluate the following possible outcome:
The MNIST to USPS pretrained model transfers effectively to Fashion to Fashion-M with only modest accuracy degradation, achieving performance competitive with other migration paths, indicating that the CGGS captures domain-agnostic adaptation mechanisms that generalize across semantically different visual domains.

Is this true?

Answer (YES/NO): NO